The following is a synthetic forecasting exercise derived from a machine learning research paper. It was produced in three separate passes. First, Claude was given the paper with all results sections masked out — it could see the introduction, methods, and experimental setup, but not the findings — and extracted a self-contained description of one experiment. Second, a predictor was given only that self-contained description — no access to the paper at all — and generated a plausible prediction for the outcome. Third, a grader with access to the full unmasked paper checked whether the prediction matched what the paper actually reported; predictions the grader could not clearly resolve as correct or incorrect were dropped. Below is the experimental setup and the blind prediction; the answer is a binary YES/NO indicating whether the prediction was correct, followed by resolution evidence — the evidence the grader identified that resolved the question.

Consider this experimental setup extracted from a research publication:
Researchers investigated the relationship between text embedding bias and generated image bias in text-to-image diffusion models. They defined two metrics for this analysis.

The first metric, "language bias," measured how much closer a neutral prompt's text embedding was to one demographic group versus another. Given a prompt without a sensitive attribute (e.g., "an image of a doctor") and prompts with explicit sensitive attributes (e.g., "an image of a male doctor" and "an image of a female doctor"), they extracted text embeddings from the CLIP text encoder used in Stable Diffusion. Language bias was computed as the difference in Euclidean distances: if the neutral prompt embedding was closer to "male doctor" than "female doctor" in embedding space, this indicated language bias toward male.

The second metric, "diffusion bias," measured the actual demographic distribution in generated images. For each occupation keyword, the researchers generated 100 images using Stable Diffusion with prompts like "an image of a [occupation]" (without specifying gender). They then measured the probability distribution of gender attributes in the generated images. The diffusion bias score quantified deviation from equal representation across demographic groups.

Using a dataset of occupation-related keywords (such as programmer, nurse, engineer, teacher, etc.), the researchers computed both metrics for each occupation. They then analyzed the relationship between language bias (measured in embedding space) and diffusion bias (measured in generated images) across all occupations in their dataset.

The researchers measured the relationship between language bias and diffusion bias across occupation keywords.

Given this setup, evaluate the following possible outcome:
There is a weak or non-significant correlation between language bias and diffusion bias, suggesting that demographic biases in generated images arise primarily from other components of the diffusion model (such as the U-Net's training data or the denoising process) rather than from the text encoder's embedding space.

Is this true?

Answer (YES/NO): NO